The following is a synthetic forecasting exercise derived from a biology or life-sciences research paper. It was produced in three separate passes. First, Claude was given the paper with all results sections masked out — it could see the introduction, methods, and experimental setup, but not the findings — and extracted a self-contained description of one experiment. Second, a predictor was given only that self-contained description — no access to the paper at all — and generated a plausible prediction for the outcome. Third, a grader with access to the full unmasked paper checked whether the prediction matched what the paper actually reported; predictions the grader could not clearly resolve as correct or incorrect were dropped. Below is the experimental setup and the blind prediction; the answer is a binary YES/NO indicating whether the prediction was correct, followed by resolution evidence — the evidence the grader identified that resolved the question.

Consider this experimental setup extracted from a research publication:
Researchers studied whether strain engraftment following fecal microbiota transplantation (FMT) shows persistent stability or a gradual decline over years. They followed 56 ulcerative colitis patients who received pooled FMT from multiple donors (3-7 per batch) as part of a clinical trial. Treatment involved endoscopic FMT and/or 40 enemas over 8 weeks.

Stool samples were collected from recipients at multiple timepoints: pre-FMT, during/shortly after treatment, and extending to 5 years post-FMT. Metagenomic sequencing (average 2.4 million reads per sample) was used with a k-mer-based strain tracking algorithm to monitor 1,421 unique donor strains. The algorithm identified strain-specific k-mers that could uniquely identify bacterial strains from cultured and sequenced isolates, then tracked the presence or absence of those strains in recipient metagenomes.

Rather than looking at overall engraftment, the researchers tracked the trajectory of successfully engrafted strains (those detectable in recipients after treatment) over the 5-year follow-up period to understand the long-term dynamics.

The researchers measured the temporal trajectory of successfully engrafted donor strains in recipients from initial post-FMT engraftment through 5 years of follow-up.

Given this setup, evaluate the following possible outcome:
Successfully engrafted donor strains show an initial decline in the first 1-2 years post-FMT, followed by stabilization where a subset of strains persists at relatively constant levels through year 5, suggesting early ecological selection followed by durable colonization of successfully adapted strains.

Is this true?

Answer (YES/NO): NO